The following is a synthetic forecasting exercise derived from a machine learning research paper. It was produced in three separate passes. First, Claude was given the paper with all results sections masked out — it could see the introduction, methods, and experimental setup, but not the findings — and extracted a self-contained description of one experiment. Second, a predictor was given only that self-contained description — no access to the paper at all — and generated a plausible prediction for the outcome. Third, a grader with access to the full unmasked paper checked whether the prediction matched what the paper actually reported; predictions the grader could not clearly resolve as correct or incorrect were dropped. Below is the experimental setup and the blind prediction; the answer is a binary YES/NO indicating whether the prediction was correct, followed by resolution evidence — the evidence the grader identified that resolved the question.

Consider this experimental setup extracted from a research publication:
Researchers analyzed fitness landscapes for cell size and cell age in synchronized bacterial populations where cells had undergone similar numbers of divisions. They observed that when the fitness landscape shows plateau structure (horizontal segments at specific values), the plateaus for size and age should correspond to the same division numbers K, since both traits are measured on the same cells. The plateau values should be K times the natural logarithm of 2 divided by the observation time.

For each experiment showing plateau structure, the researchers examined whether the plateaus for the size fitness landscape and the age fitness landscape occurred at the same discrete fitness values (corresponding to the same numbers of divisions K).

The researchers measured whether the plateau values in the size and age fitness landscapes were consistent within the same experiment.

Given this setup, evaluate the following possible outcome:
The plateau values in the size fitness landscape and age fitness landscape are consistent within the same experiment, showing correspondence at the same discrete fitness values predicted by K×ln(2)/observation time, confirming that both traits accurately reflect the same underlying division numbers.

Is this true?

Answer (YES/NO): YES